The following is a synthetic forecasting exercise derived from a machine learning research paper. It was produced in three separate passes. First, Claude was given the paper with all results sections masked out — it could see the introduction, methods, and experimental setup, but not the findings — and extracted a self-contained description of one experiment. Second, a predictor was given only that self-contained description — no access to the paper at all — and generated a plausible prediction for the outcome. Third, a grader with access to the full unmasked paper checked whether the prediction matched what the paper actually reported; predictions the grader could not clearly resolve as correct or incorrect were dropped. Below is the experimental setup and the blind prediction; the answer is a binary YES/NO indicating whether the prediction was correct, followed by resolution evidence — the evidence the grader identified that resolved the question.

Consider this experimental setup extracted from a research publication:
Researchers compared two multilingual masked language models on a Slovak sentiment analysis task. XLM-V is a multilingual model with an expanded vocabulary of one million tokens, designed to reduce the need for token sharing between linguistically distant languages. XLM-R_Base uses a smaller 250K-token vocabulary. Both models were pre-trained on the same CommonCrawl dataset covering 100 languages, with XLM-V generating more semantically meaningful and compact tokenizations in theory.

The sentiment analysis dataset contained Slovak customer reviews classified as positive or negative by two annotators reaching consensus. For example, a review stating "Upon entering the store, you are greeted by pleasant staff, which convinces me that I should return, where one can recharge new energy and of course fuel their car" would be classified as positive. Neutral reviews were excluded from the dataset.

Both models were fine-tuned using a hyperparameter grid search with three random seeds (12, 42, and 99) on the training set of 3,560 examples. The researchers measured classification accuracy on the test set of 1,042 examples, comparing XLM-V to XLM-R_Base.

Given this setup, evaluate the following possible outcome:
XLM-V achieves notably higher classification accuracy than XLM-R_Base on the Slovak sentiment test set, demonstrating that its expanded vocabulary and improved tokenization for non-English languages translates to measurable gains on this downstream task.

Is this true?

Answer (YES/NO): NO